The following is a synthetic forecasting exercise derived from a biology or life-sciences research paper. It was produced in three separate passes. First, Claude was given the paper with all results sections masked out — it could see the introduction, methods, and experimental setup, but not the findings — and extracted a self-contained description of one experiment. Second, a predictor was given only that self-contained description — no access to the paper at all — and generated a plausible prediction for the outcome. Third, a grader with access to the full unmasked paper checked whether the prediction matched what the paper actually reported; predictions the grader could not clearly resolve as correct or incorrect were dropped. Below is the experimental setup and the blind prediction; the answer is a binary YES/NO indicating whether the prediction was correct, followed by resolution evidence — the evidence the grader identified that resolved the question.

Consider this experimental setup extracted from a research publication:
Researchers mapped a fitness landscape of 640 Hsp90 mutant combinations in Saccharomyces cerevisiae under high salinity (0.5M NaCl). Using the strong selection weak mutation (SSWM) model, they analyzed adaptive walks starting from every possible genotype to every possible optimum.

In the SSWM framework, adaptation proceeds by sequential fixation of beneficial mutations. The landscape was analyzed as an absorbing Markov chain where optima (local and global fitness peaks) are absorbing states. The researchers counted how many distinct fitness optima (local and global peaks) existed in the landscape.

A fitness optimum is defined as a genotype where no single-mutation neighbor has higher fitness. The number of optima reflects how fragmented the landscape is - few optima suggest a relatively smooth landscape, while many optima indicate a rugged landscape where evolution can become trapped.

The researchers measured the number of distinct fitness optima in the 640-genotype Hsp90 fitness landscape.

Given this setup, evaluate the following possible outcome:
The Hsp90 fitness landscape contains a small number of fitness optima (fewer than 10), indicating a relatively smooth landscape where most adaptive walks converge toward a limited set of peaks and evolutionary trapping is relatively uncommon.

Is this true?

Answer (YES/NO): YES